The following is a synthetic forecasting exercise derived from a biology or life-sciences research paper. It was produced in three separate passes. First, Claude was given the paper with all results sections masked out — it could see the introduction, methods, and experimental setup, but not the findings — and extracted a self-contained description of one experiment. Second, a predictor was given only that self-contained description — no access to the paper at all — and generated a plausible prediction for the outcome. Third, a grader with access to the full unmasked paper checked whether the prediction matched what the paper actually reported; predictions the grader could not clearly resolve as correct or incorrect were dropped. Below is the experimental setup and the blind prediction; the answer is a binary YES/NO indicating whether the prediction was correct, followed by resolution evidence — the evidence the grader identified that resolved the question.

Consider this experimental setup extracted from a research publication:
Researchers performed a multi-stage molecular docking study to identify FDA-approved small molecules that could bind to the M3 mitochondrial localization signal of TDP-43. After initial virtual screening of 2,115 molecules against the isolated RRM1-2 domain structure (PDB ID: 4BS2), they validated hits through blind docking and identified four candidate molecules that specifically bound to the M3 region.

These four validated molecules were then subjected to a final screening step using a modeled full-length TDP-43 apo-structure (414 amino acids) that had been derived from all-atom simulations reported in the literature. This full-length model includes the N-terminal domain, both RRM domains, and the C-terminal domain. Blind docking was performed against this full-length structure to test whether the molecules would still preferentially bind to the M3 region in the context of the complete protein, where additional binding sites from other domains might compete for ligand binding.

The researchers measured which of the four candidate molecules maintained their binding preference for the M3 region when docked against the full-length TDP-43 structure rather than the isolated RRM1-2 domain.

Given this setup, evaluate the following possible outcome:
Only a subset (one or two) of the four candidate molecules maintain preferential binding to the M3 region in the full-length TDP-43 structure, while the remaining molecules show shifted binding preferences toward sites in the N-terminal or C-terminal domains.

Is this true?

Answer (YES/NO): YES